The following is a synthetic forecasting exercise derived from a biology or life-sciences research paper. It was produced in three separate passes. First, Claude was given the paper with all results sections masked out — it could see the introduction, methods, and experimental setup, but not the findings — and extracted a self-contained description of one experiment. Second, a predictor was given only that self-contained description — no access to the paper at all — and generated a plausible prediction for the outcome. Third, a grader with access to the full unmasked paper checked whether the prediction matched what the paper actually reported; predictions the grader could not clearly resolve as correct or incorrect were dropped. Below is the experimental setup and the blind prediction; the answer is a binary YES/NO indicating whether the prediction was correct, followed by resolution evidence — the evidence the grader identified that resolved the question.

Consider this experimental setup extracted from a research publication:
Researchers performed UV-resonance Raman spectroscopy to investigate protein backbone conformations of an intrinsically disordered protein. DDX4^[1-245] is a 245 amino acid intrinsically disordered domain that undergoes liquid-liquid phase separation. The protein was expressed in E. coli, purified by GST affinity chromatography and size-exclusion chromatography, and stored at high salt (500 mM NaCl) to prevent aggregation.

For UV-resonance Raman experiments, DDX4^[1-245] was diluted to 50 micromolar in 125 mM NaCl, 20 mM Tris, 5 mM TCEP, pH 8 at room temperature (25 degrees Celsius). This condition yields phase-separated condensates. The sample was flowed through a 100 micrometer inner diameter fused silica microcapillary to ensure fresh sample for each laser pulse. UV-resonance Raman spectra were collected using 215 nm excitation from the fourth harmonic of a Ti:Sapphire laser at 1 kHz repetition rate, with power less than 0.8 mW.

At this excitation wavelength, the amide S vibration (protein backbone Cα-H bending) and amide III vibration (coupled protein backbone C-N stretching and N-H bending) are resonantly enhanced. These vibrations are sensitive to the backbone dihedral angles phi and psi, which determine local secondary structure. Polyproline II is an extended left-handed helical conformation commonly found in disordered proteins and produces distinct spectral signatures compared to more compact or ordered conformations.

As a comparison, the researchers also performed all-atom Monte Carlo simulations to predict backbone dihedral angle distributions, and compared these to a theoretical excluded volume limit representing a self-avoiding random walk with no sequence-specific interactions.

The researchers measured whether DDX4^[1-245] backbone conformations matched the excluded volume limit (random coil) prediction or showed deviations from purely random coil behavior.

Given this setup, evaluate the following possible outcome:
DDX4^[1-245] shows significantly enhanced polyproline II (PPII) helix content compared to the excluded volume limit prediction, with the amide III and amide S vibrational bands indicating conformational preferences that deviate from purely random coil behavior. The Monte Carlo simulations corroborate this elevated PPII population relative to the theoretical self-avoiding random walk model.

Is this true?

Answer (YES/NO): NO